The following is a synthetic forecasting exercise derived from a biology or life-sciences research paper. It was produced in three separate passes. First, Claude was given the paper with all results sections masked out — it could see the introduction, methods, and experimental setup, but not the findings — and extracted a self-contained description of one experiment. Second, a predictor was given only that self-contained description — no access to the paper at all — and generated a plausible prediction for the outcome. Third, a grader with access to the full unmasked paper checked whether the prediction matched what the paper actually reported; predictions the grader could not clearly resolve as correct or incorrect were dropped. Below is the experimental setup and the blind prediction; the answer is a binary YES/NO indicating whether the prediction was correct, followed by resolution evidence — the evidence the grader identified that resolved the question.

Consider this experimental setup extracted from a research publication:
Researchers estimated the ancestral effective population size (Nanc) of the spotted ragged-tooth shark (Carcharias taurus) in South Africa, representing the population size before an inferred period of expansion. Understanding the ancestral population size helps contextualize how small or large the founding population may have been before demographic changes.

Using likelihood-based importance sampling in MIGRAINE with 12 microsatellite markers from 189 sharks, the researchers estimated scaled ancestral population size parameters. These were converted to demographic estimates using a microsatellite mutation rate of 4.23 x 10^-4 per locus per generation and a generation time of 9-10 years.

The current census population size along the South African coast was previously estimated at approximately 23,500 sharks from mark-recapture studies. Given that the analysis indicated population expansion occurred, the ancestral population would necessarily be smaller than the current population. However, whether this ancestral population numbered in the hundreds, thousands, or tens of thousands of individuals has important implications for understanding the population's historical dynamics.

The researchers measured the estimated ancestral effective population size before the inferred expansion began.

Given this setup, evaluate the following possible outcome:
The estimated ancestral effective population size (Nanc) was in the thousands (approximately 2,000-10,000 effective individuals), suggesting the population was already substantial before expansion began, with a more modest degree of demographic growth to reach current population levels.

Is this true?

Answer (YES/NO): YES